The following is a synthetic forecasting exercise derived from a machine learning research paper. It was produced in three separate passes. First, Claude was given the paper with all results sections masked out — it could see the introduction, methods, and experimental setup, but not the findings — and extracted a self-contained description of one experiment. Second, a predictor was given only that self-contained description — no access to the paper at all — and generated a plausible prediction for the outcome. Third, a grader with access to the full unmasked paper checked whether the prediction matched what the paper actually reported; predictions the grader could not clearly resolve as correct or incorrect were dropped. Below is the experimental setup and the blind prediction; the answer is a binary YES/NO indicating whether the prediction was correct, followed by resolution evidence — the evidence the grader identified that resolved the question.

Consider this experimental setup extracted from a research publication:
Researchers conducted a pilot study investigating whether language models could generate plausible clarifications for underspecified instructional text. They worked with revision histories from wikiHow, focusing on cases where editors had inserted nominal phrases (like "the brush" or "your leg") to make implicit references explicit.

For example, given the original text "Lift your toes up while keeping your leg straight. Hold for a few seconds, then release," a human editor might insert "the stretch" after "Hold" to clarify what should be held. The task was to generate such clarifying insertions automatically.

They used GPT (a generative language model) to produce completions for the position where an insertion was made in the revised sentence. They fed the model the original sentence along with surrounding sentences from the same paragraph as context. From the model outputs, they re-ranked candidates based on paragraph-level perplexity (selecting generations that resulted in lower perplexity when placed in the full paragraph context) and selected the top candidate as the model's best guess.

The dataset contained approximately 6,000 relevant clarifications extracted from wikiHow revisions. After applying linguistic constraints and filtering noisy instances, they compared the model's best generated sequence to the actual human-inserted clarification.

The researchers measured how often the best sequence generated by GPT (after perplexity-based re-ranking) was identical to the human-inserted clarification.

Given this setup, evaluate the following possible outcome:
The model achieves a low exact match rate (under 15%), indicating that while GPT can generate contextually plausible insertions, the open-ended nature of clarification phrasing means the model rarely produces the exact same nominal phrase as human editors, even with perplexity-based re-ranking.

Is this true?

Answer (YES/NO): NO